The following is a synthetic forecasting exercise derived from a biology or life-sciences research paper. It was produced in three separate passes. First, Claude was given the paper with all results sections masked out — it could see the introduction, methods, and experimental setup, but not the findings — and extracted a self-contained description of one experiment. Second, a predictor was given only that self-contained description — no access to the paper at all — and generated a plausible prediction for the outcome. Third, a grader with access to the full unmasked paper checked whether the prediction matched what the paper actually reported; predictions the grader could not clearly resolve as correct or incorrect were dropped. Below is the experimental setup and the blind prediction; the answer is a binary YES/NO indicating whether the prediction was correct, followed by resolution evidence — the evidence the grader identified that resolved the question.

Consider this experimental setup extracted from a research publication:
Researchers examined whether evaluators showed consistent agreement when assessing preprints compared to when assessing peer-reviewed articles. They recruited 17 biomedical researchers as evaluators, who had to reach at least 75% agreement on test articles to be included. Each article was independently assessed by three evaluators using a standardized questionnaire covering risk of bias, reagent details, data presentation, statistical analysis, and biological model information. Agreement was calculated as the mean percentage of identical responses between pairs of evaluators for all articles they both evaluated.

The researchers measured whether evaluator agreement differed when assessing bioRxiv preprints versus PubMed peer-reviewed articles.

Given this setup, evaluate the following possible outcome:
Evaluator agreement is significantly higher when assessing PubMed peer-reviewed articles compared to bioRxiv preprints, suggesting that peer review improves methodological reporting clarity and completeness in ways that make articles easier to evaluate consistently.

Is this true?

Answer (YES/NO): NO